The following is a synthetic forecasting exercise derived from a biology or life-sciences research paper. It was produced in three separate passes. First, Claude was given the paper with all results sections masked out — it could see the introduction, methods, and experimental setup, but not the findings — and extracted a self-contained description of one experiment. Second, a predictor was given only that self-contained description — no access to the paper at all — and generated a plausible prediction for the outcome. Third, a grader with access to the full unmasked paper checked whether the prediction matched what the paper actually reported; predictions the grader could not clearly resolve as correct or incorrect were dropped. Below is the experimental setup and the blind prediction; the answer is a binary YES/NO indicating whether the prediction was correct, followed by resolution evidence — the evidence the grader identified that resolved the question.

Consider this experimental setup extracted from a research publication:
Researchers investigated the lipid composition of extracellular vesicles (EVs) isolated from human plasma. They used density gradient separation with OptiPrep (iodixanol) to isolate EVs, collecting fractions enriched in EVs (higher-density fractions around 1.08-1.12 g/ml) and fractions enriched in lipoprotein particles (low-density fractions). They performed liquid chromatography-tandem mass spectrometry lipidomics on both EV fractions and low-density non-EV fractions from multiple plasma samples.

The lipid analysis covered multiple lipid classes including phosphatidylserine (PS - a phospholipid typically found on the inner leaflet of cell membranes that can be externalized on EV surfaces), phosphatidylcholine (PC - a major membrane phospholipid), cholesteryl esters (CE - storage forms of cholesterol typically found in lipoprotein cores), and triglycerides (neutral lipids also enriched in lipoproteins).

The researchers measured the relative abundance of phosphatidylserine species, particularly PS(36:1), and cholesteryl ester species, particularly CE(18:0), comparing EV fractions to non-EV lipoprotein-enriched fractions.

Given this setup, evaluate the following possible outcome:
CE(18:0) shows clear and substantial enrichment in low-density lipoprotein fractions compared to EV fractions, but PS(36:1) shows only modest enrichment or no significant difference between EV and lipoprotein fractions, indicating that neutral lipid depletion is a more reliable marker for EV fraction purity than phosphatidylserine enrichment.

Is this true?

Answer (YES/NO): NO